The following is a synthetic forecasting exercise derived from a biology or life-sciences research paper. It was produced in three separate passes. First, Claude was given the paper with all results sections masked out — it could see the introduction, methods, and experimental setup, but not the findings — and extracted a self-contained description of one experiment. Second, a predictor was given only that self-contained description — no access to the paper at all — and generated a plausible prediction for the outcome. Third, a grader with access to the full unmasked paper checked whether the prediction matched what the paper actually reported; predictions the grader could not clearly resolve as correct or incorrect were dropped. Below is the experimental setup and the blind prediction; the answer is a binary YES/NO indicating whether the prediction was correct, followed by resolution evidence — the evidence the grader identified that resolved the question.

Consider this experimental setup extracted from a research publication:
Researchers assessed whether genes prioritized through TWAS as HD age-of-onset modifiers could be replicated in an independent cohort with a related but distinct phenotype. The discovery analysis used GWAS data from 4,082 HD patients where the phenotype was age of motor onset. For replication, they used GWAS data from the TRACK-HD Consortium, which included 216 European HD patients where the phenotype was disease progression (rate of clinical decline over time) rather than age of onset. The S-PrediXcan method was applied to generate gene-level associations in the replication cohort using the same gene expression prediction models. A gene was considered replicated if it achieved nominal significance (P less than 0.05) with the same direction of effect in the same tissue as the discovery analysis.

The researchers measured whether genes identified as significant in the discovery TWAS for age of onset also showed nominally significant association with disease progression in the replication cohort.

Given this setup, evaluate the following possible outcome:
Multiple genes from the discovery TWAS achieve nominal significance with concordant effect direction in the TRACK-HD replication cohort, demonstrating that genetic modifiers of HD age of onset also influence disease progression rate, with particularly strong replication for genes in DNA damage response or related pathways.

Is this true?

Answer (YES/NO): NO